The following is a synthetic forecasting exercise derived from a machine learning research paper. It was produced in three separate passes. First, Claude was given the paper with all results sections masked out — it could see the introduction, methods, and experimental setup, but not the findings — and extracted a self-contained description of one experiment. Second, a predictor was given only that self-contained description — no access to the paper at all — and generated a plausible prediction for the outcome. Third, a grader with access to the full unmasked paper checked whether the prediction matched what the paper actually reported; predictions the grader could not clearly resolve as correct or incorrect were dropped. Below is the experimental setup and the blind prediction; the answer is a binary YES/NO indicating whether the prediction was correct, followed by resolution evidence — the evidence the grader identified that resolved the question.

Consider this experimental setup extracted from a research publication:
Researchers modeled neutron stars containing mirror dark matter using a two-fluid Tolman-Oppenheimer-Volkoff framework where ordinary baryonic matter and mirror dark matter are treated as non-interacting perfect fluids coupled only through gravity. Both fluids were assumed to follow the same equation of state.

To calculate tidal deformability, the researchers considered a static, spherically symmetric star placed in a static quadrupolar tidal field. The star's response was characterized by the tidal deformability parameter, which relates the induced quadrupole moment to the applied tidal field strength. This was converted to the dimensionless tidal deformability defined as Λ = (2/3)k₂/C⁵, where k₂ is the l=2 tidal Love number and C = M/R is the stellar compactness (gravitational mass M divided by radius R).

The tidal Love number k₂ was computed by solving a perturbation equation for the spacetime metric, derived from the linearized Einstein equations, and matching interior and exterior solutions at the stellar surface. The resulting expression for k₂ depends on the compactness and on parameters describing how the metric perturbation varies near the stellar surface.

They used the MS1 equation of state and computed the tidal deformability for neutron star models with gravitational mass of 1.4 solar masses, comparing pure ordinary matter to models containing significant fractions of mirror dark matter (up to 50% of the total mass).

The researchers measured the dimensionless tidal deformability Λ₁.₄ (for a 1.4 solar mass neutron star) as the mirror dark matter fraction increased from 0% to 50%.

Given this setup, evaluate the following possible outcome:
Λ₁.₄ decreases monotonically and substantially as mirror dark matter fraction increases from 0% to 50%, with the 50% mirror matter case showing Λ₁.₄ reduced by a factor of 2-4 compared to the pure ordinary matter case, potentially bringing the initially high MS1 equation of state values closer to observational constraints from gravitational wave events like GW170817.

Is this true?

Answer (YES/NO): NO